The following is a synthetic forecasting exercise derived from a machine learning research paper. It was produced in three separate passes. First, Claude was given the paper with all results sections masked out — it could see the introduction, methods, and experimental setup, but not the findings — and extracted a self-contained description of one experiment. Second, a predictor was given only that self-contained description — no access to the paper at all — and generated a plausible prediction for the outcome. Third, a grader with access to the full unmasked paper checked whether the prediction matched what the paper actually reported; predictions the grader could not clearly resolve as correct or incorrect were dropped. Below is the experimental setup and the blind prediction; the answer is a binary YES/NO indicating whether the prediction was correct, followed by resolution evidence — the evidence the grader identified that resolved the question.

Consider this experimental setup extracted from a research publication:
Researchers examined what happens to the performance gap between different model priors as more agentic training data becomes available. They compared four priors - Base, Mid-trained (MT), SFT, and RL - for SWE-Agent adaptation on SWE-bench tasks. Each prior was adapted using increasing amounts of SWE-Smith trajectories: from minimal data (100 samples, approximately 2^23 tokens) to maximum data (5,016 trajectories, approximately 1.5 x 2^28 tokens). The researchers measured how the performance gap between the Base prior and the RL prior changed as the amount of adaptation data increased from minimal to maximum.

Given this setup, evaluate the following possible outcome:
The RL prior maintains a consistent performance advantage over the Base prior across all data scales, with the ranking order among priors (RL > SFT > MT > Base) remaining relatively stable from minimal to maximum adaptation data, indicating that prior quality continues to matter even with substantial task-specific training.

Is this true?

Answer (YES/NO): NO